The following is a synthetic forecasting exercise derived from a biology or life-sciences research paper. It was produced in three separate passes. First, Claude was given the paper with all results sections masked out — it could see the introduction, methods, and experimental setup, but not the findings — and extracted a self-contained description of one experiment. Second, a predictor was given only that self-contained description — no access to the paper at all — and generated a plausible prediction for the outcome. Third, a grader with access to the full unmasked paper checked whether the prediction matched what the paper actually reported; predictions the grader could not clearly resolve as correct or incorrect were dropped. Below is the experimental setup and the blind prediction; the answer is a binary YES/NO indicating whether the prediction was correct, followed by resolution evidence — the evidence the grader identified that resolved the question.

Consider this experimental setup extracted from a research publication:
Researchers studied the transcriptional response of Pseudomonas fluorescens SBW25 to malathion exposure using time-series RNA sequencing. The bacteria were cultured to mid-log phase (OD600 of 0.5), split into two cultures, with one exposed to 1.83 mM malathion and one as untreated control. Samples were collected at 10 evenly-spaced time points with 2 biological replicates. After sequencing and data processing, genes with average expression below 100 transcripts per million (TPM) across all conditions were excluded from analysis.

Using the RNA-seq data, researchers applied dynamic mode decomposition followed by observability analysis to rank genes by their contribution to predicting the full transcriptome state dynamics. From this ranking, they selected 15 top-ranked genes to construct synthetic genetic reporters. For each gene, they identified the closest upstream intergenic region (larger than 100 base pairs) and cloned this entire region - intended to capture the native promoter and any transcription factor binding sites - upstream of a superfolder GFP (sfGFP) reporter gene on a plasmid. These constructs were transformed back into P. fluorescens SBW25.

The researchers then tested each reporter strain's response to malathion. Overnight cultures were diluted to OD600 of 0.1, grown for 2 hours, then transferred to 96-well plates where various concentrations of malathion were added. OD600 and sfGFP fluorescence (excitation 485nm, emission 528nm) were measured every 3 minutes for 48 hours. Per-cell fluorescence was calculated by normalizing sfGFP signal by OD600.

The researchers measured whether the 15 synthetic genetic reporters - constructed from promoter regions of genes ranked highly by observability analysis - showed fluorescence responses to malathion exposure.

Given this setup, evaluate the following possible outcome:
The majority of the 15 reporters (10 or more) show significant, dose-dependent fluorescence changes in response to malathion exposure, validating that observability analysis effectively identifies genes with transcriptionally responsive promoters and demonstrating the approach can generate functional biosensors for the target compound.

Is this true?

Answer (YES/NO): YES